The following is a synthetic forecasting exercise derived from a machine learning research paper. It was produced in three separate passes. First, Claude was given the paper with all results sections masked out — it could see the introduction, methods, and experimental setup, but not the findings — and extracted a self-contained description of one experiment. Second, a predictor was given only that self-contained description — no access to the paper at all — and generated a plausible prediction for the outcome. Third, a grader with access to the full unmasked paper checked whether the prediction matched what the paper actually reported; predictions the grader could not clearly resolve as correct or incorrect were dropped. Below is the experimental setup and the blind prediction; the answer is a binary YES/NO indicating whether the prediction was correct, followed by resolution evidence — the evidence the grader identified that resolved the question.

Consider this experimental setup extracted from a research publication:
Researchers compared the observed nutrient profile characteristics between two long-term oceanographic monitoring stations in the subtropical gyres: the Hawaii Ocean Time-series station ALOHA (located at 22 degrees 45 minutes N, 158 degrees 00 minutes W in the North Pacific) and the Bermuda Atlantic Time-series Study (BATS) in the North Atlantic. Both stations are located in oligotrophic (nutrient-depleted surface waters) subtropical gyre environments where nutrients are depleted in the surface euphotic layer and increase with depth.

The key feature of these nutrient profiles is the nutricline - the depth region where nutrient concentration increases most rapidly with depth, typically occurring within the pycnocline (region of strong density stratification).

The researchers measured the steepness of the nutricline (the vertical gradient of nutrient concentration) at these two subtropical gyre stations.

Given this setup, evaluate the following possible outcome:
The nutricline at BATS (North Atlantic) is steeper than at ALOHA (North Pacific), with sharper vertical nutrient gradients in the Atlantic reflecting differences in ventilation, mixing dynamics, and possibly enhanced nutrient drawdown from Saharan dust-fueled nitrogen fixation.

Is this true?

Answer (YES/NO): NO